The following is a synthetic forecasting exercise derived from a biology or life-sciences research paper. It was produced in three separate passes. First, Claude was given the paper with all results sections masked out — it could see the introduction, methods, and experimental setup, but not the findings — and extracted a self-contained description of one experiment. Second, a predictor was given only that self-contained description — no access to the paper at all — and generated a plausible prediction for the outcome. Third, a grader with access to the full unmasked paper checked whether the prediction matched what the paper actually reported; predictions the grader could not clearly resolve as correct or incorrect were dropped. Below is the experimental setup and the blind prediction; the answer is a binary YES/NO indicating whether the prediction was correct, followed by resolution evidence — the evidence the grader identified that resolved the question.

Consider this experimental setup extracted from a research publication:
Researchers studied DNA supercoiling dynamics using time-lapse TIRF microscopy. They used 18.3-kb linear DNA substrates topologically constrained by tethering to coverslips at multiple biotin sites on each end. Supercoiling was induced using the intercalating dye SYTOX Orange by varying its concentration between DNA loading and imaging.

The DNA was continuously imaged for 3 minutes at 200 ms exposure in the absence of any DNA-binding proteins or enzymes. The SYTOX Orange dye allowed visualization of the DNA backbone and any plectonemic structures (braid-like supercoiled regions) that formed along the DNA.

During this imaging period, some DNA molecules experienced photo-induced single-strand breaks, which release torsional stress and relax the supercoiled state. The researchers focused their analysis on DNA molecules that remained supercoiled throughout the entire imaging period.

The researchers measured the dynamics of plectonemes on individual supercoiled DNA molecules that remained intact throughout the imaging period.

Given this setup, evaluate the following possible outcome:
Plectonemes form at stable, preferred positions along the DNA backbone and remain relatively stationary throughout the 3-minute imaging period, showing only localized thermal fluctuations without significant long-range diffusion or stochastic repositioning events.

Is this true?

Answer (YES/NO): NO